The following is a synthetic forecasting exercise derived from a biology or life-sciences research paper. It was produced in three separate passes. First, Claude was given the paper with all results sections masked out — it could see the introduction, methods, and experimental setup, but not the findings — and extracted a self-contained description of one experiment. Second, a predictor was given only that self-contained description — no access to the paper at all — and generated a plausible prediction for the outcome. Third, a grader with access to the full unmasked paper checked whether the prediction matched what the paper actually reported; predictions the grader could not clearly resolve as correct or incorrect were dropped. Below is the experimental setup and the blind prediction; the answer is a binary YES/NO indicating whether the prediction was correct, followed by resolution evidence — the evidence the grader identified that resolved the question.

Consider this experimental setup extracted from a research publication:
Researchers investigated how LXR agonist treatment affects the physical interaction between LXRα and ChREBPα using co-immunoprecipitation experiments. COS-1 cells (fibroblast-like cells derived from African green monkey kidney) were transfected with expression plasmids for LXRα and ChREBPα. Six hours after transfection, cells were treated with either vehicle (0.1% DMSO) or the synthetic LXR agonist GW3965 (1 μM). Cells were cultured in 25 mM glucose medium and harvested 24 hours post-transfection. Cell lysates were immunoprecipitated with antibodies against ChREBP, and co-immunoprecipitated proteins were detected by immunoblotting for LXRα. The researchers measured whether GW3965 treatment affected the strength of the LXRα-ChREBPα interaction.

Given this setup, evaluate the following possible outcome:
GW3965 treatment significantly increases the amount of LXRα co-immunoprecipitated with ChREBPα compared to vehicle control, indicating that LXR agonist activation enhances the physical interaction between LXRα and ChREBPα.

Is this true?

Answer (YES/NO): NO